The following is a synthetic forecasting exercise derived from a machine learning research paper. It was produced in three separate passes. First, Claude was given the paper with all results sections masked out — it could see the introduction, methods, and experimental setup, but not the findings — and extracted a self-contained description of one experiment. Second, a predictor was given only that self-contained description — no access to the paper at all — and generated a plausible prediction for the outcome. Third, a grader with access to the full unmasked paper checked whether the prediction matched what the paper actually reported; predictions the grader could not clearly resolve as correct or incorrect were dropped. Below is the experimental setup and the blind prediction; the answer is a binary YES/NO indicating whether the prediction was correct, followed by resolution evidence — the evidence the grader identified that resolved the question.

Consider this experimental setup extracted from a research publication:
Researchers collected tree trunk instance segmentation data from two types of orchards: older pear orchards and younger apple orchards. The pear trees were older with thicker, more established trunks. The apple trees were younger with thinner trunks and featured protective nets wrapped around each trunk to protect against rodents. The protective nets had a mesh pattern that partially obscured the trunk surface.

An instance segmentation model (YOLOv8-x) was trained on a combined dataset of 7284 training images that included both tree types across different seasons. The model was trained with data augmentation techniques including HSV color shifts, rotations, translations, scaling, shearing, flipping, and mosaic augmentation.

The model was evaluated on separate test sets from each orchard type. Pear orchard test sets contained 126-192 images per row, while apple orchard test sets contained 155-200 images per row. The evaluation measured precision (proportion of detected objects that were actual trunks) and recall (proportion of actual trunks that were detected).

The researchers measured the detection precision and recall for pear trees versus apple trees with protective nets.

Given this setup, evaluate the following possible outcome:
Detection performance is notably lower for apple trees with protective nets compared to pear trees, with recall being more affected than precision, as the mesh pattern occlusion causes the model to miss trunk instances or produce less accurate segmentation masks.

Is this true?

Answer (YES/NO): NO